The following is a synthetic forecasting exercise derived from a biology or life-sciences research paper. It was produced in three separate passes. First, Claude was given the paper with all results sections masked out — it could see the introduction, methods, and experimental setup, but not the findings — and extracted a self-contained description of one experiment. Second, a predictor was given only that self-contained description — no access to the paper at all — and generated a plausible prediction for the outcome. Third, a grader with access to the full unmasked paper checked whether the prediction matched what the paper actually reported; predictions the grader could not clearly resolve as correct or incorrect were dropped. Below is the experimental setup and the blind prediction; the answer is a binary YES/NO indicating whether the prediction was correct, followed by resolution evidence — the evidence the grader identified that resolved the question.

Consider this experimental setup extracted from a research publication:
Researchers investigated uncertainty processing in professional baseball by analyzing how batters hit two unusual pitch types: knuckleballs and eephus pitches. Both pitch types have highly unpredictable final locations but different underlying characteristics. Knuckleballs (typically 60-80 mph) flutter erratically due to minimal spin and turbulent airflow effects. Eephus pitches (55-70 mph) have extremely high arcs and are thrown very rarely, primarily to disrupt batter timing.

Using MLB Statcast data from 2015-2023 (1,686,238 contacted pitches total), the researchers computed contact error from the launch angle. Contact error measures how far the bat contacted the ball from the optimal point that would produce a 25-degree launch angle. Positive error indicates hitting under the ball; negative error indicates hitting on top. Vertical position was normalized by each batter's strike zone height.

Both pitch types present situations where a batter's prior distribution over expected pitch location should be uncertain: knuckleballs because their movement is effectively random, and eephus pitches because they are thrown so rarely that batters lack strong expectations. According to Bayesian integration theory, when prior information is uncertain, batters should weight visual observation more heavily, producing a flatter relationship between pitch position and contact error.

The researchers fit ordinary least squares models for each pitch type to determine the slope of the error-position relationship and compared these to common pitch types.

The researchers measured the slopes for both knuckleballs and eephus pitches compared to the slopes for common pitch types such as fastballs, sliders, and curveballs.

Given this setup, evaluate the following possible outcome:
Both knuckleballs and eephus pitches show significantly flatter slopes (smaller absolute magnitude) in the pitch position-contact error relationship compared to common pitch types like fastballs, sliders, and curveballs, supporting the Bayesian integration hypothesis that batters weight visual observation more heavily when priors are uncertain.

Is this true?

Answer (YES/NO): YES